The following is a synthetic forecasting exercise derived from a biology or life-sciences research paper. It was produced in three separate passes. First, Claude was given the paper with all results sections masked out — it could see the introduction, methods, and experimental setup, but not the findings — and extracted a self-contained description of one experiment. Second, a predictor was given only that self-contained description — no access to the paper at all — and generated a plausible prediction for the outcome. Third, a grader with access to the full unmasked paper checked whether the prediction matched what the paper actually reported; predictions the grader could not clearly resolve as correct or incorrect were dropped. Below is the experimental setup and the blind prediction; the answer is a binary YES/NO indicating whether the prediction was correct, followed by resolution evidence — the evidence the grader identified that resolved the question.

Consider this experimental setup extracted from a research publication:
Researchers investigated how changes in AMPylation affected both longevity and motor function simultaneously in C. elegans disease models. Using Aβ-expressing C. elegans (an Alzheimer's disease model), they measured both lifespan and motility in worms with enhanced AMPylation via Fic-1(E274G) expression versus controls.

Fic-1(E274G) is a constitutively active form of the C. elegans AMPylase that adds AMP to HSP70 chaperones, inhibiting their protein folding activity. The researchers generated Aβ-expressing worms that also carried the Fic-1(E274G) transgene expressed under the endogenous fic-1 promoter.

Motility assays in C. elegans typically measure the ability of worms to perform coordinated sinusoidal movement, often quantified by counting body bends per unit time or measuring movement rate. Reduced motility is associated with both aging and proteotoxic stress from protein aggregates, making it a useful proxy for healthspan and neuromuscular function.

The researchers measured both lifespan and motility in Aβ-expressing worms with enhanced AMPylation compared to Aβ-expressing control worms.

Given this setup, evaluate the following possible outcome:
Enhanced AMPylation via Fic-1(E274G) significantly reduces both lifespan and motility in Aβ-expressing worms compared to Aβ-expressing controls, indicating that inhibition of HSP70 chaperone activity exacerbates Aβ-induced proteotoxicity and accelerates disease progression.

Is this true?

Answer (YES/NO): NO